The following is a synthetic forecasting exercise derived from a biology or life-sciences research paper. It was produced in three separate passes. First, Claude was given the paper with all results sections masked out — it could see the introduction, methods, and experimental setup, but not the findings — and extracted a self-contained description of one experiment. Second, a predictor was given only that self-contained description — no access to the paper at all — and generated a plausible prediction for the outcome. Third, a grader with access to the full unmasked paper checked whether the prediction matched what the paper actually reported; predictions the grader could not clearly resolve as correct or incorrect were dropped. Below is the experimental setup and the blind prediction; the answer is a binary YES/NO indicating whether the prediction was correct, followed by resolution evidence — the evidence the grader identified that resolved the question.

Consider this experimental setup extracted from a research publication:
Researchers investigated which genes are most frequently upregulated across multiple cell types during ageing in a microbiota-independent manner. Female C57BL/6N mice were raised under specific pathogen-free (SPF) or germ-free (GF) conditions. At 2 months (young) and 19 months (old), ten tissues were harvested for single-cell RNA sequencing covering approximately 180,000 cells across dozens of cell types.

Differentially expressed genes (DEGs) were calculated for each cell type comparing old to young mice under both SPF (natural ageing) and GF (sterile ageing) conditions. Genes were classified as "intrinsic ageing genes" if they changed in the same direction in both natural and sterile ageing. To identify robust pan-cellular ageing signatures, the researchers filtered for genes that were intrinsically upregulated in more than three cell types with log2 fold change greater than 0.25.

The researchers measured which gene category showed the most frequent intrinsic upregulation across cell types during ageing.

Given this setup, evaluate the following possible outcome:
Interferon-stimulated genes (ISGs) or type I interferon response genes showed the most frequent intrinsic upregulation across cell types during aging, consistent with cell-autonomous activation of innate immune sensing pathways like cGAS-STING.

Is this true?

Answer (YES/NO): NO